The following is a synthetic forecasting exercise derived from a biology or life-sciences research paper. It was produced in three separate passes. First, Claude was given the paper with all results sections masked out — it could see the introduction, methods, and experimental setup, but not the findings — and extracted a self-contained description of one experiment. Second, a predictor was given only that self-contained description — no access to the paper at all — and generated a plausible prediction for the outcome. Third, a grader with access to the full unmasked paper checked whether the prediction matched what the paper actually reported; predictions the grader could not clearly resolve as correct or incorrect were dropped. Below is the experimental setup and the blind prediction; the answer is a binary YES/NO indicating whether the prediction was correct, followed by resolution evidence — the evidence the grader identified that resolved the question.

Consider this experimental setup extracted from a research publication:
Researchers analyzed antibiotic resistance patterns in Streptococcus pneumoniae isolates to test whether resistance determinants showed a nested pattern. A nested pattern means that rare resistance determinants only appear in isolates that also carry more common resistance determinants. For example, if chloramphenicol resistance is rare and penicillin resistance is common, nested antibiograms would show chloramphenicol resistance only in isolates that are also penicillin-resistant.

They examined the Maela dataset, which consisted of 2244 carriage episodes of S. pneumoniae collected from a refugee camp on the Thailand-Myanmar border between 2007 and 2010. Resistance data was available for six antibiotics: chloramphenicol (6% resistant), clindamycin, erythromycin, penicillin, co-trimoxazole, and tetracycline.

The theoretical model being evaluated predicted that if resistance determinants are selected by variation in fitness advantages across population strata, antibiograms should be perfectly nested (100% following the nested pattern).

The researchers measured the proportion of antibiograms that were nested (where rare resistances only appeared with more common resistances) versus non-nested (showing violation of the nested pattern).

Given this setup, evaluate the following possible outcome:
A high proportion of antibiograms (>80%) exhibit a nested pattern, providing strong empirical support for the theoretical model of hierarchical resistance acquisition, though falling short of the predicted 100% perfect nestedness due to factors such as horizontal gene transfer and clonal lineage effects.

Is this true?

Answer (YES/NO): NO